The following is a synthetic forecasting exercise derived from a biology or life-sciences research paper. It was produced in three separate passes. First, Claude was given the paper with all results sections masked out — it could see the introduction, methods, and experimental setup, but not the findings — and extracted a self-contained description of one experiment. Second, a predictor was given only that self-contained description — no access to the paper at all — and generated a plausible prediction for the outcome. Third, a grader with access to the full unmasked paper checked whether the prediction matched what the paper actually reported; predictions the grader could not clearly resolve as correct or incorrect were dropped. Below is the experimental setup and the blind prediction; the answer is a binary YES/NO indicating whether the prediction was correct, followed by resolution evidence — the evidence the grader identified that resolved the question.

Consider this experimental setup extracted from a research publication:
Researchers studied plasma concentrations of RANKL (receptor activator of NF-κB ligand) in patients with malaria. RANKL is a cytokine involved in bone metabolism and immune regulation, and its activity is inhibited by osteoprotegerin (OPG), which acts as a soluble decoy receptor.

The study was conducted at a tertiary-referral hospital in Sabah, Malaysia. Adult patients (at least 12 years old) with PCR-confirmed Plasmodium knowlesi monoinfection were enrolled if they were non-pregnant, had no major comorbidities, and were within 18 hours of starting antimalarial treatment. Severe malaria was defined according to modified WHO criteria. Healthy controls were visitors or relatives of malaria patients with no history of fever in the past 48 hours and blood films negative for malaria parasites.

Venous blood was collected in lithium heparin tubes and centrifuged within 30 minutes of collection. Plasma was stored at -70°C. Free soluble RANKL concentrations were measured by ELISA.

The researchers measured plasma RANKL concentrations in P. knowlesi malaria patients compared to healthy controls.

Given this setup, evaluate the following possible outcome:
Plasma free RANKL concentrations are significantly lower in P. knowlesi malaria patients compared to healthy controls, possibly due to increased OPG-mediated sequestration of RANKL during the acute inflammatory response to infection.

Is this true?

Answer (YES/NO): YES